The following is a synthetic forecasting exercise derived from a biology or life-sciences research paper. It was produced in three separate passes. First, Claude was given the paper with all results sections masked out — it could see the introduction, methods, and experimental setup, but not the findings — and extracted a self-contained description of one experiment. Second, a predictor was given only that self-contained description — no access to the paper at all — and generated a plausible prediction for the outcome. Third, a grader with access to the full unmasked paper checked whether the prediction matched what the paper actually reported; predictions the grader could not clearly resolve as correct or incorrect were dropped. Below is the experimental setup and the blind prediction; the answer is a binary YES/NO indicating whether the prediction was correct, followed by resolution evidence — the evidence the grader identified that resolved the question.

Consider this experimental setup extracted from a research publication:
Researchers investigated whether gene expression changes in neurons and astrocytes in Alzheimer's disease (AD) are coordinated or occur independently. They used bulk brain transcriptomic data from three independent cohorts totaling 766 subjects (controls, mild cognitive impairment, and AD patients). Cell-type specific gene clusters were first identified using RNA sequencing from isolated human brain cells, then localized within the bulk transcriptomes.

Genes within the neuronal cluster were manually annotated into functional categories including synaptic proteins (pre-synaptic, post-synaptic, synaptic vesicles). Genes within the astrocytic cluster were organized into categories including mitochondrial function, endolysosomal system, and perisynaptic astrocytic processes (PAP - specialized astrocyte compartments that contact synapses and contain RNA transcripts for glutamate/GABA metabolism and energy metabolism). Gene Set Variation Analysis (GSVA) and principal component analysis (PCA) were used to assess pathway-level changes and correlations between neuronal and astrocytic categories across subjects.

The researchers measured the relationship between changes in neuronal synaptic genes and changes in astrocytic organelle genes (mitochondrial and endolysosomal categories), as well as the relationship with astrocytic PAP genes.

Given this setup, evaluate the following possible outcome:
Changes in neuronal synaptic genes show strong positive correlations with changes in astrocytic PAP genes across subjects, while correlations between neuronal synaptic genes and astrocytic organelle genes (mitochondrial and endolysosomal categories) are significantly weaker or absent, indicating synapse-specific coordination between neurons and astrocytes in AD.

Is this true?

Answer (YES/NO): NO